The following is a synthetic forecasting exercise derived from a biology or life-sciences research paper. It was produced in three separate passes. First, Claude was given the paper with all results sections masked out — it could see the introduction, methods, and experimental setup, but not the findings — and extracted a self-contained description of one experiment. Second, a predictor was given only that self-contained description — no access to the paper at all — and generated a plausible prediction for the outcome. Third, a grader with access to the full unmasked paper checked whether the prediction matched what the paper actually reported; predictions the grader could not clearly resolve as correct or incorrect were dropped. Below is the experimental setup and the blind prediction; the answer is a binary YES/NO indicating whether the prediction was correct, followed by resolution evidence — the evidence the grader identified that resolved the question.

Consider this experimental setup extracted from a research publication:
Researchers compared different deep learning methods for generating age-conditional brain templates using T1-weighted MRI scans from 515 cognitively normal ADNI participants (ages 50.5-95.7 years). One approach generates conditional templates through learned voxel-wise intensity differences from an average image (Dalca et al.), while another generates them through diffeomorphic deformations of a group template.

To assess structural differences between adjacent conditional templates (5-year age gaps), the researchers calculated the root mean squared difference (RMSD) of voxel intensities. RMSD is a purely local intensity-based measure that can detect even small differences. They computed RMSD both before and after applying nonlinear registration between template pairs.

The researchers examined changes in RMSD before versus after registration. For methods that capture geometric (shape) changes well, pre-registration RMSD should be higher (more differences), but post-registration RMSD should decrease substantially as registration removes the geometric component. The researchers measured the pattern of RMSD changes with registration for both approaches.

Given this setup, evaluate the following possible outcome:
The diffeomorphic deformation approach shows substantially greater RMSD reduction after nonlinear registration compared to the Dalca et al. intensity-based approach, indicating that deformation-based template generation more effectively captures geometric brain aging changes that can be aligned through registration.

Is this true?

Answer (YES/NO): YES